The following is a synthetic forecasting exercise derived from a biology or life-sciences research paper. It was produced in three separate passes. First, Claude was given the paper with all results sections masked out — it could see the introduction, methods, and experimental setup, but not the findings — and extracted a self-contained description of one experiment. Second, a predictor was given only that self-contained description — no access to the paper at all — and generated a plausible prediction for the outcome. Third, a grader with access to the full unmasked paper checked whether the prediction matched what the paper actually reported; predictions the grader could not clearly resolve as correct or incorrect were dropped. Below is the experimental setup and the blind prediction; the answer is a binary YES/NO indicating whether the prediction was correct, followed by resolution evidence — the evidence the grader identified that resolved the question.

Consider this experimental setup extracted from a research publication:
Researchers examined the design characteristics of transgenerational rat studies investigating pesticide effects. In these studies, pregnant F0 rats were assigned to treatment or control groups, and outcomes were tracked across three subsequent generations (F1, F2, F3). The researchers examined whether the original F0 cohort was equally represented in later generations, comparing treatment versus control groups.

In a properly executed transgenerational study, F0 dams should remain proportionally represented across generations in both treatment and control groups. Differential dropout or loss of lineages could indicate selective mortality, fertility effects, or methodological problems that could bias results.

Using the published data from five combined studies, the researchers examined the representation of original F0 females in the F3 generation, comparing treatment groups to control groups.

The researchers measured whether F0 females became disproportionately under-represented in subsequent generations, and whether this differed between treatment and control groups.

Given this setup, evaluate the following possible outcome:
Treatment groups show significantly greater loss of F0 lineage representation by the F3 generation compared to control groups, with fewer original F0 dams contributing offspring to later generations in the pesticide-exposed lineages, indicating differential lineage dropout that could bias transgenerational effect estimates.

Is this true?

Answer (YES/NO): NO